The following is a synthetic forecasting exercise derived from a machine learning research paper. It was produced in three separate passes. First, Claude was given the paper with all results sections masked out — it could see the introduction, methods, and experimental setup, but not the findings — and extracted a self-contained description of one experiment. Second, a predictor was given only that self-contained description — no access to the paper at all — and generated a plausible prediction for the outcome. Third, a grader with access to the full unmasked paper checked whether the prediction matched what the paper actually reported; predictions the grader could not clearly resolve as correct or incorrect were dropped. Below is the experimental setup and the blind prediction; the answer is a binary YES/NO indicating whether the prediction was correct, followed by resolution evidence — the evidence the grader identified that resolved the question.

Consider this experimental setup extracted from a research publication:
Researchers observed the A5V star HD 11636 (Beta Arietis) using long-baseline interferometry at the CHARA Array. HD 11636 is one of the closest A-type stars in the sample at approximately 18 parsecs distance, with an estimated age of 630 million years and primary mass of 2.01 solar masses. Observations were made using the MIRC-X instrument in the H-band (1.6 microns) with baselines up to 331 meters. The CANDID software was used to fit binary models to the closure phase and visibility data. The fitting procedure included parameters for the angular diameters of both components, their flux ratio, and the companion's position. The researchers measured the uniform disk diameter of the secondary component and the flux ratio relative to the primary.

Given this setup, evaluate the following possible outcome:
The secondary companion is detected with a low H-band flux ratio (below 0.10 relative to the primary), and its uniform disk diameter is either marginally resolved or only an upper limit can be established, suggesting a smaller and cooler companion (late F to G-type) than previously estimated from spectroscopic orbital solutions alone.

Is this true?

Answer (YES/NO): NO